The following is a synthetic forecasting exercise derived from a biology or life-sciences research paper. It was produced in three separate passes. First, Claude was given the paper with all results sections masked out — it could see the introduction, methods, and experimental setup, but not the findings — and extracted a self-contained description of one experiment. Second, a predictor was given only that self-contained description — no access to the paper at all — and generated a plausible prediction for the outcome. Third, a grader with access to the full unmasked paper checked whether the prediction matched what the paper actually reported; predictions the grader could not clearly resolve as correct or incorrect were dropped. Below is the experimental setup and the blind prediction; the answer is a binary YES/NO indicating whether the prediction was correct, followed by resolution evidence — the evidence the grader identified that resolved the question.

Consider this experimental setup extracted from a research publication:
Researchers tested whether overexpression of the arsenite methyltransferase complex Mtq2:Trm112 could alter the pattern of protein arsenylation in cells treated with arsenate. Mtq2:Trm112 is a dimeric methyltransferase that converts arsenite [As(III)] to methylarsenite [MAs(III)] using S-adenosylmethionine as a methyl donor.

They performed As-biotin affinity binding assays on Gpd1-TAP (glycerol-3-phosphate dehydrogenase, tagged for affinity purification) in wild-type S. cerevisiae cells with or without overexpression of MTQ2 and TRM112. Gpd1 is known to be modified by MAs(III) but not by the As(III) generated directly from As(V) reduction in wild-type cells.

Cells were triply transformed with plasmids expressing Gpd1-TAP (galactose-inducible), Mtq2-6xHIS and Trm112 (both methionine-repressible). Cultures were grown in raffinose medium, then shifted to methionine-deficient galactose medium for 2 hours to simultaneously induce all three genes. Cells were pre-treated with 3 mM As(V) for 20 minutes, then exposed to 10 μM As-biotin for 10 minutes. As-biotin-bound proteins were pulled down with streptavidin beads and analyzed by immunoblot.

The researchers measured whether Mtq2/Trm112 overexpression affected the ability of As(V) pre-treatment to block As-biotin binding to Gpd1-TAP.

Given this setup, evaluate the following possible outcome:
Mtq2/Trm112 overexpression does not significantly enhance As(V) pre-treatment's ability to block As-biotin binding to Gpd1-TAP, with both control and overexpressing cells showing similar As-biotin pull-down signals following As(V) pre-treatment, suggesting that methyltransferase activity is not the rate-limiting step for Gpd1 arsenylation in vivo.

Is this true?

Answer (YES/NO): NO